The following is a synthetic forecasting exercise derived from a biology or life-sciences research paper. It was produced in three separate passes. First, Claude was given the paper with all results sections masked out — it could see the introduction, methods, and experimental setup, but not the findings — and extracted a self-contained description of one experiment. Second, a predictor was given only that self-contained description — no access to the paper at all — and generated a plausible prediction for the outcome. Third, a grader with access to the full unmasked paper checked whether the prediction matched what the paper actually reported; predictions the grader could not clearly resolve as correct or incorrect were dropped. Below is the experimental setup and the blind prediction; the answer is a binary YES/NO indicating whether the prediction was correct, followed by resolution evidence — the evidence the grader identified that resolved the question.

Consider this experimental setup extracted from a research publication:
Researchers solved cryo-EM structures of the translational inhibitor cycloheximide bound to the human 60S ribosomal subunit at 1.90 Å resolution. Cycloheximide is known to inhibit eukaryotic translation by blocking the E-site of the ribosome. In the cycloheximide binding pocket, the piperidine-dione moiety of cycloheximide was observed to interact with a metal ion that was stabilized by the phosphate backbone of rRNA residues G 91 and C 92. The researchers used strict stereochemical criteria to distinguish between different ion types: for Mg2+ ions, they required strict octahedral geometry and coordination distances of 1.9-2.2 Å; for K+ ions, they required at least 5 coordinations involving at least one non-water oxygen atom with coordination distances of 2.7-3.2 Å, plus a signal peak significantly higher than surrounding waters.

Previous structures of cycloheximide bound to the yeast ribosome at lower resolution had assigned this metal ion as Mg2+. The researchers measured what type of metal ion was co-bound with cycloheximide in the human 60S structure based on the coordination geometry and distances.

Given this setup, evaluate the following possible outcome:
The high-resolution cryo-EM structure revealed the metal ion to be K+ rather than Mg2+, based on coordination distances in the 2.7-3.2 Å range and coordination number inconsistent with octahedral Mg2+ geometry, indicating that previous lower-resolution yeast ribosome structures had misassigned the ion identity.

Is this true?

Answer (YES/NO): YES